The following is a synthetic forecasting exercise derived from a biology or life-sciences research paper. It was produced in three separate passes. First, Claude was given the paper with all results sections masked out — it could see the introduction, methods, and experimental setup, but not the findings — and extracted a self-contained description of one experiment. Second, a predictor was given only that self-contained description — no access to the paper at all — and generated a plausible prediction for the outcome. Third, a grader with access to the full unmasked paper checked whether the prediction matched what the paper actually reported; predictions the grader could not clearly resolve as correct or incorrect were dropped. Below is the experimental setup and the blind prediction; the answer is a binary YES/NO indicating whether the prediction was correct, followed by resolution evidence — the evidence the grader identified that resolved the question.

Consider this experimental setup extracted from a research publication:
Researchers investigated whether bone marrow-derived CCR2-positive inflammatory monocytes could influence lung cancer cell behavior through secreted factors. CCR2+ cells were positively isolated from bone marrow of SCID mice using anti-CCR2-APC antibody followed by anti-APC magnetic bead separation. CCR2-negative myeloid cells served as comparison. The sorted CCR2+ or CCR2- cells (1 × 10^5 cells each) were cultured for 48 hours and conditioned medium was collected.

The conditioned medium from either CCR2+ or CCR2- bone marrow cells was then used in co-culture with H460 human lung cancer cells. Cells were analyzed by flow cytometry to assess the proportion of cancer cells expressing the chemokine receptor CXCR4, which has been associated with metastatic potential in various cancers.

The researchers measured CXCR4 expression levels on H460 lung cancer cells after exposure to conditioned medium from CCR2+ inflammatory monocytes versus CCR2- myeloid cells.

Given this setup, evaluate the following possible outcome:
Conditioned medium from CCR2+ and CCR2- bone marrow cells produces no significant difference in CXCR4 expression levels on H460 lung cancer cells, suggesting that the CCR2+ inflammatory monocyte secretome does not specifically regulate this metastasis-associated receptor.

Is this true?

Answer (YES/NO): NO